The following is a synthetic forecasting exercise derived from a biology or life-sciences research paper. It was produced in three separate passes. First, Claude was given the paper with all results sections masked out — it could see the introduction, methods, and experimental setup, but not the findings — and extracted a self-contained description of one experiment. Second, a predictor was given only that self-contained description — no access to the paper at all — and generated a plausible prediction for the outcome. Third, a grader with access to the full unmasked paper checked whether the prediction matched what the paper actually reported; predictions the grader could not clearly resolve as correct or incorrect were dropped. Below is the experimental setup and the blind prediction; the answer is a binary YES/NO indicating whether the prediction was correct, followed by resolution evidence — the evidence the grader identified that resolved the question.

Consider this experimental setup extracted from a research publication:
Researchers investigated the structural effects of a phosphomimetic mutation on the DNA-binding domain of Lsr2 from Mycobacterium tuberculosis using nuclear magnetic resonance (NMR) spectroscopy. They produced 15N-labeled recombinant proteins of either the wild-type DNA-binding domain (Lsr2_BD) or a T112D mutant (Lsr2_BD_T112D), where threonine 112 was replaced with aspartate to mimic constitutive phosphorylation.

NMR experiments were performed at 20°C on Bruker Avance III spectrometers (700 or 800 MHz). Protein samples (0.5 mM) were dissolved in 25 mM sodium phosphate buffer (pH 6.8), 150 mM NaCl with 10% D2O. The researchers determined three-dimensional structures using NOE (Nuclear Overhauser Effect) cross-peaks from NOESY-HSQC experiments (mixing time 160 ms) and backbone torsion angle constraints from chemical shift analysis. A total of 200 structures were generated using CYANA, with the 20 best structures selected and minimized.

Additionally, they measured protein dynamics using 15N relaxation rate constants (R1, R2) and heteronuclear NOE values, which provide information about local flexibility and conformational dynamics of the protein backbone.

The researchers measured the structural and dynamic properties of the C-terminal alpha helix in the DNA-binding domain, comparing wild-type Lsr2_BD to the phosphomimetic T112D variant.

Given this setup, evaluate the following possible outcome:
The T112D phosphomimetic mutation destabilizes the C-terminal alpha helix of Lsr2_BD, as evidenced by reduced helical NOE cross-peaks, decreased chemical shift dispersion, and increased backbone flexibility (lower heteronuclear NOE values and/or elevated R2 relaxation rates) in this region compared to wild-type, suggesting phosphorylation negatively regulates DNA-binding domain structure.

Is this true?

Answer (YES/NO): NO